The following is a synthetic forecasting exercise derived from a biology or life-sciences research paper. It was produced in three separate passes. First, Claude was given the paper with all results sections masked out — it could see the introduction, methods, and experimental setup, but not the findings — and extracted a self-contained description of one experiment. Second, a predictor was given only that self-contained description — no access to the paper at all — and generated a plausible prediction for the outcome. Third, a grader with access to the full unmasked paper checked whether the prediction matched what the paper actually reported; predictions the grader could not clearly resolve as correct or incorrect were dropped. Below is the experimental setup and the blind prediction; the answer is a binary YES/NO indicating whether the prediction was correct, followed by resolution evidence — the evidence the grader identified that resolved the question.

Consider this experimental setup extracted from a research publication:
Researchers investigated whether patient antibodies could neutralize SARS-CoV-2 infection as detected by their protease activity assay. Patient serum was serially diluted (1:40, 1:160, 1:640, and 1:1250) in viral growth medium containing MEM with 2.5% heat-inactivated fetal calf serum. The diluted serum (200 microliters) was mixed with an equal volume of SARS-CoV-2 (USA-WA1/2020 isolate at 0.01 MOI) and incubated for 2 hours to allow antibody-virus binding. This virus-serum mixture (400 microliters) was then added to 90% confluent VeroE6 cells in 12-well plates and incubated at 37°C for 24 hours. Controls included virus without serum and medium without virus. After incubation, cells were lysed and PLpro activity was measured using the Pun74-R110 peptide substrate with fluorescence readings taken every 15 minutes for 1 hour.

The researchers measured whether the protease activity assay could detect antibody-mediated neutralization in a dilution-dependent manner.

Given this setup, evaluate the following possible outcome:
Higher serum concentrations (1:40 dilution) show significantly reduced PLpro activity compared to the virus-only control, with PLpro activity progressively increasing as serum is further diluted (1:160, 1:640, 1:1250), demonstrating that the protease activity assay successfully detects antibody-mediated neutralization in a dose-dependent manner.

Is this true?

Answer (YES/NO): NO